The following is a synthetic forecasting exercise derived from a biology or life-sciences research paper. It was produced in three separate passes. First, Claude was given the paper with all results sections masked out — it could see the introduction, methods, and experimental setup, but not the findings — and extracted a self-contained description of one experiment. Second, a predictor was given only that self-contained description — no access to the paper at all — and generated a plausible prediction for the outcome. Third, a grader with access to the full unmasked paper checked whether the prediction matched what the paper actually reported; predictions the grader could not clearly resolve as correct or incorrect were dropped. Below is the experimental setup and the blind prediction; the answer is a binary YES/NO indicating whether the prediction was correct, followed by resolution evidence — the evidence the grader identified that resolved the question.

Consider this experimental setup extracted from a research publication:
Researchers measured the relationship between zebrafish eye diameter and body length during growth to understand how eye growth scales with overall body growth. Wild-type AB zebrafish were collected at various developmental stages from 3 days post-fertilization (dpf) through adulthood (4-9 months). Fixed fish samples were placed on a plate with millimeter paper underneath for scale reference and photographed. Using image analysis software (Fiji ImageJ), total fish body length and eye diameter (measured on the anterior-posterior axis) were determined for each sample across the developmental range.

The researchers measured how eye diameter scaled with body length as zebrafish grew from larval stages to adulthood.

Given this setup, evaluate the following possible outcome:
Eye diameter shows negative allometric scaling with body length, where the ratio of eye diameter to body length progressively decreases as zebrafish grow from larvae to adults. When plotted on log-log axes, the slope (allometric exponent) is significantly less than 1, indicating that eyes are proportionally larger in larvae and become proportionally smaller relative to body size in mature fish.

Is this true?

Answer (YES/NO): NO